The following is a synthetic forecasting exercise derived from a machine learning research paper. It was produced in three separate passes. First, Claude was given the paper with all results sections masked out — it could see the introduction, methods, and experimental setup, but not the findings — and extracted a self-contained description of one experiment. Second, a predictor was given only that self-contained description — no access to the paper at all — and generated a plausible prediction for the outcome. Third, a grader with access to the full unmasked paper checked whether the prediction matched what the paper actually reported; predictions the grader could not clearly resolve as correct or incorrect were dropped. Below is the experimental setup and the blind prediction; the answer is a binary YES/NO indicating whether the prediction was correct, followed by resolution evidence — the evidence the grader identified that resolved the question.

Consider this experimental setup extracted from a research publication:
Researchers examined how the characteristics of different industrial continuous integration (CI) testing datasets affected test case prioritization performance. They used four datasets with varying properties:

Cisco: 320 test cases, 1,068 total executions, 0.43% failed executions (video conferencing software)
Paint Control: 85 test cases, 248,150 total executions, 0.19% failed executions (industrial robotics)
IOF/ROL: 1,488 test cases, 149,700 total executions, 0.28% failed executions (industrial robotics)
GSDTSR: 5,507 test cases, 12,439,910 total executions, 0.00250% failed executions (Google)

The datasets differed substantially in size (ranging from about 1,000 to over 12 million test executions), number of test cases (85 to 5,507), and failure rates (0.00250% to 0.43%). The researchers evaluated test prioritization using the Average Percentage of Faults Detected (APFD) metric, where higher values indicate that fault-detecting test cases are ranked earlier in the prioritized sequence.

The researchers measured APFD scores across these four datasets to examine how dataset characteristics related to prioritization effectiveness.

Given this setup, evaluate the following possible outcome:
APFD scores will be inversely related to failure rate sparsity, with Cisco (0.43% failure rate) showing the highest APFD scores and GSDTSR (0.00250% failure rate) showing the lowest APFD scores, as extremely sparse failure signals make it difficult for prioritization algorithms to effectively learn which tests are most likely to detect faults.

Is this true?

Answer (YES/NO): NO